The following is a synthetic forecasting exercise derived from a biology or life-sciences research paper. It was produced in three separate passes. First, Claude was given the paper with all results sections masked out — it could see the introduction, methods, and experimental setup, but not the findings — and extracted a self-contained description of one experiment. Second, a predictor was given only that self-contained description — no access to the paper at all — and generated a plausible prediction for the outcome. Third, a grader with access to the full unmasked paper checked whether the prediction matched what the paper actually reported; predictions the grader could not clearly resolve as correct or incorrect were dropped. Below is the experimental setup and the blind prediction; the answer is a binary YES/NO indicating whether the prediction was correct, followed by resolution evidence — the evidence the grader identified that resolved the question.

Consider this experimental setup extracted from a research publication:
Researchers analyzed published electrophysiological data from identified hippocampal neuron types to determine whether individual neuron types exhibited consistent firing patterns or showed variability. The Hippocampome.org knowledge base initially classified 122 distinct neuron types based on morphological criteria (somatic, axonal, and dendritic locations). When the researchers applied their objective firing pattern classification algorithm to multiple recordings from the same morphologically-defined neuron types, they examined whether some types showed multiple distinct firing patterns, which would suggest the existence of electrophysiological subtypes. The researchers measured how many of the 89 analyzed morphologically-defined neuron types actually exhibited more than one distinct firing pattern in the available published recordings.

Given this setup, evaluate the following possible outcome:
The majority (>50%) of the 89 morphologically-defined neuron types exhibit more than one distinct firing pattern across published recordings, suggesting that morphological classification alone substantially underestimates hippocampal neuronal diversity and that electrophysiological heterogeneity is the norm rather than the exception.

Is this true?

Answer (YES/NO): NO